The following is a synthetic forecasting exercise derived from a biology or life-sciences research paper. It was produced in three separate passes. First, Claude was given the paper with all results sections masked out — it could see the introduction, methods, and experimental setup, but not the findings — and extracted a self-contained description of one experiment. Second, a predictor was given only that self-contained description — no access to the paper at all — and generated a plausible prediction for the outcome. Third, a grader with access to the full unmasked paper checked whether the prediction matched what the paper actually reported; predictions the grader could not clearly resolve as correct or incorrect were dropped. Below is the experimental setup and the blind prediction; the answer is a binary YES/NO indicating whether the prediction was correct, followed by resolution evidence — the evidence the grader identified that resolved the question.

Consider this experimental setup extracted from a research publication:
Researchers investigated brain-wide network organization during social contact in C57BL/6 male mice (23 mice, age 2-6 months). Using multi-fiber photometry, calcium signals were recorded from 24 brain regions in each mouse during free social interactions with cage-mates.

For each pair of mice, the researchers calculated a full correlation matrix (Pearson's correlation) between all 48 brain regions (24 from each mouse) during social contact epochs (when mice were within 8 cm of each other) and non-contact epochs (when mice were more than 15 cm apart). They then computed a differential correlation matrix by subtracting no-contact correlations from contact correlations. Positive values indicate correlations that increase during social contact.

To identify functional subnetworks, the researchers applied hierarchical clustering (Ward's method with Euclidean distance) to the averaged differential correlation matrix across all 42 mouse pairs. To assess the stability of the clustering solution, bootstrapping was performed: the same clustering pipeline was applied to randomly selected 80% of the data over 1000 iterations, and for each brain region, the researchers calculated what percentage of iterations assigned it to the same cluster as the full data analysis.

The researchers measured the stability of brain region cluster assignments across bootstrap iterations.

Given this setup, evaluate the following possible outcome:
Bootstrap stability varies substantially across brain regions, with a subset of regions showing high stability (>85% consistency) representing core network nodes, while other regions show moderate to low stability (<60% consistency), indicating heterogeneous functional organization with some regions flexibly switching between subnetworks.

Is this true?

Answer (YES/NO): NO